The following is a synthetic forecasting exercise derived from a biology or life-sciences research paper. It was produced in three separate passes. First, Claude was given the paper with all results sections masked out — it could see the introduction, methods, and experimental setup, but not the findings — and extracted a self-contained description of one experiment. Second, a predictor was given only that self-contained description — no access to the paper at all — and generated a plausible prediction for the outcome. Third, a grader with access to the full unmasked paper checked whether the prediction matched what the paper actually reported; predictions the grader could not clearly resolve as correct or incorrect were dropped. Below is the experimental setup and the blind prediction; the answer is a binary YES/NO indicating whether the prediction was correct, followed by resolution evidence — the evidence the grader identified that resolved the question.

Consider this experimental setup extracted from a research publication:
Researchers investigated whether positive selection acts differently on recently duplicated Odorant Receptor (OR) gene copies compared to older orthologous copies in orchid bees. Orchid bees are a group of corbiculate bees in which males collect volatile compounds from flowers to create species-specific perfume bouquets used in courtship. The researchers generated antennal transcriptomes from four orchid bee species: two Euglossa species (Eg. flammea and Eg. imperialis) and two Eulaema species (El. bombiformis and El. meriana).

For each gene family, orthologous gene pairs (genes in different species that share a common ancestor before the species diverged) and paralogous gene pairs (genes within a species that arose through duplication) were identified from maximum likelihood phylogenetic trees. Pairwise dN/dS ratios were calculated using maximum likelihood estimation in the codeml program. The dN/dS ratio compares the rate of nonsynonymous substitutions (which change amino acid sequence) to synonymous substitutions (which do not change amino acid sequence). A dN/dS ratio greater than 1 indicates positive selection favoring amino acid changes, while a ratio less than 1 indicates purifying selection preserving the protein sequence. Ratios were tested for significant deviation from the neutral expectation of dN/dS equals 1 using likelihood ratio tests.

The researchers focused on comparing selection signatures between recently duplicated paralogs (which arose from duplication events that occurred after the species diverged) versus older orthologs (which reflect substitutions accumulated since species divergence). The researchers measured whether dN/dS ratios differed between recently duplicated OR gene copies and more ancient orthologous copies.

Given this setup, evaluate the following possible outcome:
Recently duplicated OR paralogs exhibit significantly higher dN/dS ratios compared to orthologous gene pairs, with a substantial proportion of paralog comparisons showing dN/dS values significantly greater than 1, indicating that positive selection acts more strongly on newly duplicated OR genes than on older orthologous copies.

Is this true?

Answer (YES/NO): NO